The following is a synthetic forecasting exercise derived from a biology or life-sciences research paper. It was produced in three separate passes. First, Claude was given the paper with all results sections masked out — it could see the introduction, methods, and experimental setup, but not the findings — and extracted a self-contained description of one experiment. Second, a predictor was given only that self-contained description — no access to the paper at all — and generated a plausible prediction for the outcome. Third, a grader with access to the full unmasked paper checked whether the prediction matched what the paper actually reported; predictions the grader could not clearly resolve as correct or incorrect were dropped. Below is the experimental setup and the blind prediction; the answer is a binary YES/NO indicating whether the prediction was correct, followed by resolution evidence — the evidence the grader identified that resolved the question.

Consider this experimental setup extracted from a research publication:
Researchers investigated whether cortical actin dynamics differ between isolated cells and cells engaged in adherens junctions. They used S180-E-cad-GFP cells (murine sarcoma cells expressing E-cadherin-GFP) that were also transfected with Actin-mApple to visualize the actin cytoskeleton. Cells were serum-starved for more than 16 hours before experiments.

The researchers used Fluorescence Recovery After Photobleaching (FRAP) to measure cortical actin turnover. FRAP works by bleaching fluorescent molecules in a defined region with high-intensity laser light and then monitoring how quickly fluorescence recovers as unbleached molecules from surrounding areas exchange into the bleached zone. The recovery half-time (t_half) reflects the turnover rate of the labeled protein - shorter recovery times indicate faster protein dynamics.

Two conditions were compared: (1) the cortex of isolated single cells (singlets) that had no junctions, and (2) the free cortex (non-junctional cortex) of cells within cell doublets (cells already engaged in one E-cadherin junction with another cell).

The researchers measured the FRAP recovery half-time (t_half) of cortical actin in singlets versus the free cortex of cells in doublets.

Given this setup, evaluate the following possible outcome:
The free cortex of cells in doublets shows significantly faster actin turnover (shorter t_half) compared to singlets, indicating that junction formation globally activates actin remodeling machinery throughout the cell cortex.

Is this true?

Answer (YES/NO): NO